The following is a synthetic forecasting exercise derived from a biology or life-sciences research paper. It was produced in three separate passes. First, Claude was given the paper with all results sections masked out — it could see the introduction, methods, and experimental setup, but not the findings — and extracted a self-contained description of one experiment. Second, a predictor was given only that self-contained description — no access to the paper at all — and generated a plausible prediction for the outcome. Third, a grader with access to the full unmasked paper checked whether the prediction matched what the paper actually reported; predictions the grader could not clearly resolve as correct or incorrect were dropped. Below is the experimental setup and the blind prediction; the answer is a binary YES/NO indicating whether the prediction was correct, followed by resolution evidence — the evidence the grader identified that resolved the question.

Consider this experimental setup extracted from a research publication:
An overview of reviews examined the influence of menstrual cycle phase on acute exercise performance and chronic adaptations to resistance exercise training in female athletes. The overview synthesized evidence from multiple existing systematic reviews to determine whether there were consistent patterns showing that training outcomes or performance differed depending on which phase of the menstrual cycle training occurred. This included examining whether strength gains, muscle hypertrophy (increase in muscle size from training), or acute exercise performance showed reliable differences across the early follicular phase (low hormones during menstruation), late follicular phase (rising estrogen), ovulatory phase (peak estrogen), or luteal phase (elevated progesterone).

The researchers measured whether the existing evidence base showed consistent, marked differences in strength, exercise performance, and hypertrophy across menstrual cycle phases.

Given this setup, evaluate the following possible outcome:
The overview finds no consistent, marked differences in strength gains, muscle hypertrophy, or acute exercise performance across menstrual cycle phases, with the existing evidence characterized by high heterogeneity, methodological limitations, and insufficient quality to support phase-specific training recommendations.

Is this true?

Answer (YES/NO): NO